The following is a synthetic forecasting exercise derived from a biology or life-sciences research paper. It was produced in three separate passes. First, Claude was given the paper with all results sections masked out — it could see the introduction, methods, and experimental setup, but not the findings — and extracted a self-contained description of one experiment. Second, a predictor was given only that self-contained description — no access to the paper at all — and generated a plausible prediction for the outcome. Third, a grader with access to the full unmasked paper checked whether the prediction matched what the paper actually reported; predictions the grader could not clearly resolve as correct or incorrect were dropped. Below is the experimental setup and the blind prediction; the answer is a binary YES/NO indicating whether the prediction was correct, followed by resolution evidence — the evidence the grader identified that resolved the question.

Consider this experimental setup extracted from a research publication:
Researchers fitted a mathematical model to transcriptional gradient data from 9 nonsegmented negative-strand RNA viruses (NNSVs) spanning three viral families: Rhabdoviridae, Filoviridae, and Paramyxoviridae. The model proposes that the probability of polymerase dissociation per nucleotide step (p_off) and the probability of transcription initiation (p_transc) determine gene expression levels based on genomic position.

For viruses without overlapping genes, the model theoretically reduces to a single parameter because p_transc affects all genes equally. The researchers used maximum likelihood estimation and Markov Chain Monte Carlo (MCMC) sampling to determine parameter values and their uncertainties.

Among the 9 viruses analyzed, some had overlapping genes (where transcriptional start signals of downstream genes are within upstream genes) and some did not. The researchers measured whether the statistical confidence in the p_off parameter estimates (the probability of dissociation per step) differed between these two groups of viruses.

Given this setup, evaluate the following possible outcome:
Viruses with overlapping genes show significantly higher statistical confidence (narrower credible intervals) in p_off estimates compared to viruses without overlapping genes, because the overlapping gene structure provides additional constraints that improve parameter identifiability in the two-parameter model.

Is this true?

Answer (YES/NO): NO